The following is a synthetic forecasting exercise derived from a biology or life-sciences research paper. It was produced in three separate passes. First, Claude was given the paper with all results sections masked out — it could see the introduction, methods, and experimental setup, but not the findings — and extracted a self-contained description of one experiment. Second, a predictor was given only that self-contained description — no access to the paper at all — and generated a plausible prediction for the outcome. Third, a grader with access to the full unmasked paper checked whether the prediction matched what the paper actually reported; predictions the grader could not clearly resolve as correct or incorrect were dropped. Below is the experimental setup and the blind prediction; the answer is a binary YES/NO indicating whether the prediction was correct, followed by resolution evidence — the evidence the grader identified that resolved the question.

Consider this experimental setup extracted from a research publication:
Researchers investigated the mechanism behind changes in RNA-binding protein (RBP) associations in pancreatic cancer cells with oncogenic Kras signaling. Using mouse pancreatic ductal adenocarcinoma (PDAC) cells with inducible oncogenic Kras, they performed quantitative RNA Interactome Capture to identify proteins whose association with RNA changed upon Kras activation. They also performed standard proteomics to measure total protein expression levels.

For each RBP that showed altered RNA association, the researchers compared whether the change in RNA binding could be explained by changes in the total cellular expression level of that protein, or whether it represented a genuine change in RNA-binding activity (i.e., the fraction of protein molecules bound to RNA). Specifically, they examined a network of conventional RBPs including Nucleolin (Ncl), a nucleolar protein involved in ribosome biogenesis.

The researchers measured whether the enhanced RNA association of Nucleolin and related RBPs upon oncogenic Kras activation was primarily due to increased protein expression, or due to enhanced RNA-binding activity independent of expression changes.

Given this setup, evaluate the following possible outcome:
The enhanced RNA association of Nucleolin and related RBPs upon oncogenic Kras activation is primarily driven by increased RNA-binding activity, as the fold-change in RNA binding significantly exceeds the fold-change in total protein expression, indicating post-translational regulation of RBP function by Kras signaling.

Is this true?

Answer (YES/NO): YES